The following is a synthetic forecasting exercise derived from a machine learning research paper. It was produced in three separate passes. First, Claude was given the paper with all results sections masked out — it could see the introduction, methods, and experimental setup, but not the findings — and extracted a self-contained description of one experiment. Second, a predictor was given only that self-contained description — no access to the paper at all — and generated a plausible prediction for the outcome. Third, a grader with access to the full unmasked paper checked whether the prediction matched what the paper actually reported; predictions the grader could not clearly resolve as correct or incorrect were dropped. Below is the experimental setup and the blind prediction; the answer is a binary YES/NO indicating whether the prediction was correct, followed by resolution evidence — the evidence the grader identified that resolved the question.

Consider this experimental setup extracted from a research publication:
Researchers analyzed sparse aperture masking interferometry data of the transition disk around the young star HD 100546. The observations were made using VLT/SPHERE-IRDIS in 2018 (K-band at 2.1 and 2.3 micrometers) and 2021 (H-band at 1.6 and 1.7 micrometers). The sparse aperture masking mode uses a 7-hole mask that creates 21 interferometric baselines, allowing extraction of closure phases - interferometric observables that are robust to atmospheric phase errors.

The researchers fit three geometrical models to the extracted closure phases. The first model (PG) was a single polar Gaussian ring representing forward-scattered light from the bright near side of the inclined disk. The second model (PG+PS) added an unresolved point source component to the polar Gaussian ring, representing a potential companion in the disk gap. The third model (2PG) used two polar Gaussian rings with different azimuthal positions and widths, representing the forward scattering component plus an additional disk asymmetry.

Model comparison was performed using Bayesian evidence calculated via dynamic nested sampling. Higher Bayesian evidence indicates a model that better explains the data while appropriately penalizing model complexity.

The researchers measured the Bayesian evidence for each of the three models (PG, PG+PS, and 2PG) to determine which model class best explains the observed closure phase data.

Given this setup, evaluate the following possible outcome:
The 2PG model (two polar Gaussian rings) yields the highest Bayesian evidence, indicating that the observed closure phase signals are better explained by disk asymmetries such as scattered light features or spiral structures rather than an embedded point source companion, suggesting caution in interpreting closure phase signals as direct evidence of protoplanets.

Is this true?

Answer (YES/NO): NO